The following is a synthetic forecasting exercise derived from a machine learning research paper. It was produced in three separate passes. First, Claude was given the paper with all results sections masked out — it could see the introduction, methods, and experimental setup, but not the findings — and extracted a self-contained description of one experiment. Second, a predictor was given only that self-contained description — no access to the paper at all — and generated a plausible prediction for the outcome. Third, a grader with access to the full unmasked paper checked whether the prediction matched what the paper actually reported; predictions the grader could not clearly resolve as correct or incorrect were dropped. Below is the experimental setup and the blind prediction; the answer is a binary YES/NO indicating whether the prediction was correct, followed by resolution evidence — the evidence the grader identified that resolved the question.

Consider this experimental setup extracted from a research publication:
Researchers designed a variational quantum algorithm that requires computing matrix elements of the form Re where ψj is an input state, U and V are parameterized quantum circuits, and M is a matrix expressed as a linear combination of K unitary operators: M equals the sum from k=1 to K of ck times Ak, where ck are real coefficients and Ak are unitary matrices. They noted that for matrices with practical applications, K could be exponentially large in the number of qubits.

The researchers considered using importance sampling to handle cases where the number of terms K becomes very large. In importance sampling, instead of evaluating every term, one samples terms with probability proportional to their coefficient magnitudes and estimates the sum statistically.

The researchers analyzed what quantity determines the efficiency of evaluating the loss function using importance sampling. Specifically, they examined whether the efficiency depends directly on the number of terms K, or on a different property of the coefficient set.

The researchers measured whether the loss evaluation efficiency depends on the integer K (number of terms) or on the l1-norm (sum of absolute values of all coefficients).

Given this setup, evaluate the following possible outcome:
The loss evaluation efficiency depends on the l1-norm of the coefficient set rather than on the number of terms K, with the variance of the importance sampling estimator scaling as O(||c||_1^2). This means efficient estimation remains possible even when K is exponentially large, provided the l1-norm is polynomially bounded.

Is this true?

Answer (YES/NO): YES